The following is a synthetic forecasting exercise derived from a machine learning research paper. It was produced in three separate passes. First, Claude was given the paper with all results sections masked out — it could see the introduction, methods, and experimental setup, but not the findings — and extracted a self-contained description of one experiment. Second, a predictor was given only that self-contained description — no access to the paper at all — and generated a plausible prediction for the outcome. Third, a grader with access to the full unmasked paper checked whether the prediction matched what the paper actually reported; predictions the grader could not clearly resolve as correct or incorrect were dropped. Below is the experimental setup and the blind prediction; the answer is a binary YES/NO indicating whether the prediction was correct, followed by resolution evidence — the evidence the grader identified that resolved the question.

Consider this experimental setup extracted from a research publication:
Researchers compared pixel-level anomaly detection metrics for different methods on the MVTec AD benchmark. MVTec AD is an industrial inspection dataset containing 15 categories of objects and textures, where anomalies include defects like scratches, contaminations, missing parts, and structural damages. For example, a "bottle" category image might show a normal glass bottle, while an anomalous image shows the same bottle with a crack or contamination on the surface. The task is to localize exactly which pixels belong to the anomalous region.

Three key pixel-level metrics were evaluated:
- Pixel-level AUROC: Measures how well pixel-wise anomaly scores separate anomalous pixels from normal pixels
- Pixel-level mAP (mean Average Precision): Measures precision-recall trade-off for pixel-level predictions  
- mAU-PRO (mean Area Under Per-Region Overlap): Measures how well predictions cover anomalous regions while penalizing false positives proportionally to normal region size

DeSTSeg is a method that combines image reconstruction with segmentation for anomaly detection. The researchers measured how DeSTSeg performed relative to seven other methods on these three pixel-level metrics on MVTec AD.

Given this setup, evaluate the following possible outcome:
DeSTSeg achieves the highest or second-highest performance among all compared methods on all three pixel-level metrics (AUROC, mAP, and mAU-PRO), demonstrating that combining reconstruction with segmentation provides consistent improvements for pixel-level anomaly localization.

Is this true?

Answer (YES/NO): NO